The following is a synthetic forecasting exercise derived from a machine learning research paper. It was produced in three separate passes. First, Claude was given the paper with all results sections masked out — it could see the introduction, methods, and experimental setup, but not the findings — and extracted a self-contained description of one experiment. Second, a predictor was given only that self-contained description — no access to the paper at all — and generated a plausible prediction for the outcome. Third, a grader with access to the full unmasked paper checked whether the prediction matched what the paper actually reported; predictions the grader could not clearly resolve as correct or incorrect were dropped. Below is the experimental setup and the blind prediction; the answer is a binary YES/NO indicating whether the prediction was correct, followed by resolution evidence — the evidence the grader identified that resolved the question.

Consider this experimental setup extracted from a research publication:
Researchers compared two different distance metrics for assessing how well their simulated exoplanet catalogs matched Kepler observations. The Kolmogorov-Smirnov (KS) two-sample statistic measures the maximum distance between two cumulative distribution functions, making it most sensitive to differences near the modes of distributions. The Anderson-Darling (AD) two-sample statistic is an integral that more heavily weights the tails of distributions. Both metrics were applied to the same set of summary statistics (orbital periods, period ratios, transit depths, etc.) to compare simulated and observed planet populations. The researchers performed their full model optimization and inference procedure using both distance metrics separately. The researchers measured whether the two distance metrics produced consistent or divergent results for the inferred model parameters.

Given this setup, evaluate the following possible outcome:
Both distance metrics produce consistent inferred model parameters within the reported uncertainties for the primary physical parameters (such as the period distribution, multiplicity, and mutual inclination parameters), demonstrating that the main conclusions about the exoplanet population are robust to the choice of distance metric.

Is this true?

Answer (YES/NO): YES